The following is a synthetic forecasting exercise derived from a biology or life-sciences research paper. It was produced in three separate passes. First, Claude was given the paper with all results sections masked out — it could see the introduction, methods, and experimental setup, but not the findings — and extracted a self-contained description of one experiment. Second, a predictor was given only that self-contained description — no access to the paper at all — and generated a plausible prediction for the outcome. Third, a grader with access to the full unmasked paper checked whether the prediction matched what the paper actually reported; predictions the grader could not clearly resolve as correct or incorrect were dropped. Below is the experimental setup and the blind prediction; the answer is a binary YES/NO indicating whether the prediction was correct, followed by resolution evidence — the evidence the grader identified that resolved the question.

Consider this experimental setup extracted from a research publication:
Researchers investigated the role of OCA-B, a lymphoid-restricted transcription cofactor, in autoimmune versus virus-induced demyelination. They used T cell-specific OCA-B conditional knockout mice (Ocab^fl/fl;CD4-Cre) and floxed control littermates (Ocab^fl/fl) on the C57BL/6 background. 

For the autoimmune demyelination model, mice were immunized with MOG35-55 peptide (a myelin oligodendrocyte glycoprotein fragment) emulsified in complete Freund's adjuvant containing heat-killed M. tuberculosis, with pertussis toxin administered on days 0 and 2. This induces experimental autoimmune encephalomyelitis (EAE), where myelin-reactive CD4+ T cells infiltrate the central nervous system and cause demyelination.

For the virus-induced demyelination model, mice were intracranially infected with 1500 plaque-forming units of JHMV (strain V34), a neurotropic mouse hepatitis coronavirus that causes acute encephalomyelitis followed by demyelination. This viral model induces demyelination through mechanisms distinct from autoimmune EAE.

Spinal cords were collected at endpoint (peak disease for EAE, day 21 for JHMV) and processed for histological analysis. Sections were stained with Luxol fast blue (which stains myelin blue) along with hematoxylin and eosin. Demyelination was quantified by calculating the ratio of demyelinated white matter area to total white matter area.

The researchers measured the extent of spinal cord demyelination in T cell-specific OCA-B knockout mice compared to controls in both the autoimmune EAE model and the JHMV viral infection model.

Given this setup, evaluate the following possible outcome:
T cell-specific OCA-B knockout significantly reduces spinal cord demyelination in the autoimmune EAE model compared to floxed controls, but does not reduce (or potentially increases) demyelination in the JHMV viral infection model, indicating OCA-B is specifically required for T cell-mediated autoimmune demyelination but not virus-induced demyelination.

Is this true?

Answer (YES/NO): YES